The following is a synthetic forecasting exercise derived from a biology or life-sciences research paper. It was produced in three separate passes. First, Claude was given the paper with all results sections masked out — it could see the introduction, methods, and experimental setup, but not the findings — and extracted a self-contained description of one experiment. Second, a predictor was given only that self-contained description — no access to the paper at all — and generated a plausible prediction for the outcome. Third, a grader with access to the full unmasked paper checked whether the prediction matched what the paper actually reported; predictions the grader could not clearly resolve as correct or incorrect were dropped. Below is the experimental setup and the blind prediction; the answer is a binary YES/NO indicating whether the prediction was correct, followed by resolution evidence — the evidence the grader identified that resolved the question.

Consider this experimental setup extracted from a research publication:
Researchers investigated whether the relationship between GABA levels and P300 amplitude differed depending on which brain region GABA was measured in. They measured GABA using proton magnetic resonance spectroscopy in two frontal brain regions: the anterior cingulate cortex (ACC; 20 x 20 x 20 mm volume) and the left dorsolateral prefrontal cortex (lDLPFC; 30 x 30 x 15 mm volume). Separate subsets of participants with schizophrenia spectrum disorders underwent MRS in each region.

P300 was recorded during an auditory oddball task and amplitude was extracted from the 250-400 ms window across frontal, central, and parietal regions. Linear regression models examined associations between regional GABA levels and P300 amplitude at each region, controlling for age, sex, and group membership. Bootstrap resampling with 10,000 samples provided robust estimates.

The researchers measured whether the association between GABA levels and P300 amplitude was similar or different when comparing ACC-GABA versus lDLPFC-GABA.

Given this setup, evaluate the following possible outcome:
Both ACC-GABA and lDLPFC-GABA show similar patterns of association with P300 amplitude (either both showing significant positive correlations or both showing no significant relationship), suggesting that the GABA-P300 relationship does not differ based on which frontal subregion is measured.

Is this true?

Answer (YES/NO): NO